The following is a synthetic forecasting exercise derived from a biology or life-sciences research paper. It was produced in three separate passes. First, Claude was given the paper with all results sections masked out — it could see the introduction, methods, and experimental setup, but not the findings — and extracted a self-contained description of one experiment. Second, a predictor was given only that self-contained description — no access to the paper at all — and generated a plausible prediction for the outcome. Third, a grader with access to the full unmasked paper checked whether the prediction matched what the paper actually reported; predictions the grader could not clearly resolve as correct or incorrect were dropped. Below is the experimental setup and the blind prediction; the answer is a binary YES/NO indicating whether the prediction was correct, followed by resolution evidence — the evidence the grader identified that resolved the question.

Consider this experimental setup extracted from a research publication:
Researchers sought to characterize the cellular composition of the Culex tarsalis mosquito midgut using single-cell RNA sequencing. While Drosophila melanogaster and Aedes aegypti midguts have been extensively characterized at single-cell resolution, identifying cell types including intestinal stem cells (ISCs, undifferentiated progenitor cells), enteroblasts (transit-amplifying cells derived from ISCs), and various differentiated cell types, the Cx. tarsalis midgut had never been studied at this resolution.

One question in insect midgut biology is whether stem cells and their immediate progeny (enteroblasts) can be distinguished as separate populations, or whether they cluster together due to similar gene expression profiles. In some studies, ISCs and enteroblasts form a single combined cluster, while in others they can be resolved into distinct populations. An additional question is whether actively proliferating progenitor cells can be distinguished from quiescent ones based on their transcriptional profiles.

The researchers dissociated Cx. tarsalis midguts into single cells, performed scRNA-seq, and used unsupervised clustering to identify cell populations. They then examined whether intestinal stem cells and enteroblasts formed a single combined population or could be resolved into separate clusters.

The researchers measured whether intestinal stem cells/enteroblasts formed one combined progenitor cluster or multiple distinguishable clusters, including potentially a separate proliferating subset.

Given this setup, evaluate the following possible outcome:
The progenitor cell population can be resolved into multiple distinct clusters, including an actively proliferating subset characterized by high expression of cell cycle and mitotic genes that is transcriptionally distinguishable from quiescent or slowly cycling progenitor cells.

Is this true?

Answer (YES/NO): YES